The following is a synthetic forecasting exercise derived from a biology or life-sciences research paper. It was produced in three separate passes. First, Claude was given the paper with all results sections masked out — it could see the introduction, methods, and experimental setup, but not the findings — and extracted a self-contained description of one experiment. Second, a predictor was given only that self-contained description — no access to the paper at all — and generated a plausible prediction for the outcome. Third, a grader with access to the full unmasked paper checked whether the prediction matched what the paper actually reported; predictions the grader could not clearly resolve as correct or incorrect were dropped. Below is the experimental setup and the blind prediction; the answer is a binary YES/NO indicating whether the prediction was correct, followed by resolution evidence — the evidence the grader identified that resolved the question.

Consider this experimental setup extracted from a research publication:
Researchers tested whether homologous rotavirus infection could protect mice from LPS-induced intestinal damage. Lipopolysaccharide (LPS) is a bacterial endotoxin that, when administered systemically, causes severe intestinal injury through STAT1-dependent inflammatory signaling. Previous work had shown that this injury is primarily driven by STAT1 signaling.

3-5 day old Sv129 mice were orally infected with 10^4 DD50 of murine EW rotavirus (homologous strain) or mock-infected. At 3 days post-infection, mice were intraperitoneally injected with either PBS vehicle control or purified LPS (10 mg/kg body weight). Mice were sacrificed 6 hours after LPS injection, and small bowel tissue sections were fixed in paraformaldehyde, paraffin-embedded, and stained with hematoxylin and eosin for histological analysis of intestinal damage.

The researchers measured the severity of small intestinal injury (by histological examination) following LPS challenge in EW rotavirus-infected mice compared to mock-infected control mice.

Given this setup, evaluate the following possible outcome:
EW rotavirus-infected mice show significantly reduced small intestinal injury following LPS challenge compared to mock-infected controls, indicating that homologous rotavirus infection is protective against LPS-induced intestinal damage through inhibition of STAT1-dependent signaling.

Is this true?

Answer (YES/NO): YES